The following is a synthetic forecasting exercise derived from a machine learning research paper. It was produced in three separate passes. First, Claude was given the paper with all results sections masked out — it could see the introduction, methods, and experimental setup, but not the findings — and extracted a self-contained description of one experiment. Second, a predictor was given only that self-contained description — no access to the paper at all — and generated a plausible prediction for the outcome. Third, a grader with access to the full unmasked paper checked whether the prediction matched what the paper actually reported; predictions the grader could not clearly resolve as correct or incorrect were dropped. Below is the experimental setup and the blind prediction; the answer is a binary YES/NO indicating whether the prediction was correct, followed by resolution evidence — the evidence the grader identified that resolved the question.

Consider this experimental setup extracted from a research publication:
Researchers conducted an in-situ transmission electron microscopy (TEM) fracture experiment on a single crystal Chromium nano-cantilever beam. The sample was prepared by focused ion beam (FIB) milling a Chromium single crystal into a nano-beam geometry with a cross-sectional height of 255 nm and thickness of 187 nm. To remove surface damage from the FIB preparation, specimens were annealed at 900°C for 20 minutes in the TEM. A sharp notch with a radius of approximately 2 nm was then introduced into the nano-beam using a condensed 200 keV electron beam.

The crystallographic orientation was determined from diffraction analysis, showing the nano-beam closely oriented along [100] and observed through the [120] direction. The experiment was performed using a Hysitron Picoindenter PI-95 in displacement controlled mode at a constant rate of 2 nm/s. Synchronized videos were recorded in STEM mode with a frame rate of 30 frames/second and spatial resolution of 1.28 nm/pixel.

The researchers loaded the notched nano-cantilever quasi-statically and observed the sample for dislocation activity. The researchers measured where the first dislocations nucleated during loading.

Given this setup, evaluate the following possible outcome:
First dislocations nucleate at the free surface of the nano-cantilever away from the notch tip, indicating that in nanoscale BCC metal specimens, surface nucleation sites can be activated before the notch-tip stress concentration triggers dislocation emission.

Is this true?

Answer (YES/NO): NO